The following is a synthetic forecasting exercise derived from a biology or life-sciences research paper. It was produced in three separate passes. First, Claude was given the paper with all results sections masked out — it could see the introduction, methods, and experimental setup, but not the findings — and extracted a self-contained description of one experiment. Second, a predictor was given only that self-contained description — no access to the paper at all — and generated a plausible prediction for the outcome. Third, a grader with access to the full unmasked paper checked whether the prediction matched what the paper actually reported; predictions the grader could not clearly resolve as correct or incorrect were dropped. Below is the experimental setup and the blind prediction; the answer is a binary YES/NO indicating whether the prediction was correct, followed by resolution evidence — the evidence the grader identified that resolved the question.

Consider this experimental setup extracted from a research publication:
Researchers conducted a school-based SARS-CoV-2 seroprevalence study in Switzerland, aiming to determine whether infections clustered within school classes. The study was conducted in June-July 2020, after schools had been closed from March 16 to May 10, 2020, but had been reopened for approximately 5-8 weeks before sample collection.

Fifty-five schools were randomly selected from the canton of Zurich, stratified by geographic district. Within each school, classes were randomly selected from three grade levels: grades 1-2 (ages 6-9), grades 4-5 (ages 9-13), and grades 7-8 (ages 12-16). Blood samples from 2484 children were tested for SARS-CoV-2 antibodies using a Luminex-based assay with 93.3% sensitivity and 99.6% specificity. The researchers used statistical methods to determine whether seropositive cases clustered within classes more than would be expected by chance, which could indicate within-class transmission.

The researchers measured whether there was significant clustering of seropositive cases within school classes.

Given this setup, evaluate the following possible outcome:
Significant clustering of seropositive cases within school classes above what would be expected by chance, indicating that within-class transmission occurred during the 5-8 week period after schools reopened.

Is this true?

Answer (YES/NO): NO